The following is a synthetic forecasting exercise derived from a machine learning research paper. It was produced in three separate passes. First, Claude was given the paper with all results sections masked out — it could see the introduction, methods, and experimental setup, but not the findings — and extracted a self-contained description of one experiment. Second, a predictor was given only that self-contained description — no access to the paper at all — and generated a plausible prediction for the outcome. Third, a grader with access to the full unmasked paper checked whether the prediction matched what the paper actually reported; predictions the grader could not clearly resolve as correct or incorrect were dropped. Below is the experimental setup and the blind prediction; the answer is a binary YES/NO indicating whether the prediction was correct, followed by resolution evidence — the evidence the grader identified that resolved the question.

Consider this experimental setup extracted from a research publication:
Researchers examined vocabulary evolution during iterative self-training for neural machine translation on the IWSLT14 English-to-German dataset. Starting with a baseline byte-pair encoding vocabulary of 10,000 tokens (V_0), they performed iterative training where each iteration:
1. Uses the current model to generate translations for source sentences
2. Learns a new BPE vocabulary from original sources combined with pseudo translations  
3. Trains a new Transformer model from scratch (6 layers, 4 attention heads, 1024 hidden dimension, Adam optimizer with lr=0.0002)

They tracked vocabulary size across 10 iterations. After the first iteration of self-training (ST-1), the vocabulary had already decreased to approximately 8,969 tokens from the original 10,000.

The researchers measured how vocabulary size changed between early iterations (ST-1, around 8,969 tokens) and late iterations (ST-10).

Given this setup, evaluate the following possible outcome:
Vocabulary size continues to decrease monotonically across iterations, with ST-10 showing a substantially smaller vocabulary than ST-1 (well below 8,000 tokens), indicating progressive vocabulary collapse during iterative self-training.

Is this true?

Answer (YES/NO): NO